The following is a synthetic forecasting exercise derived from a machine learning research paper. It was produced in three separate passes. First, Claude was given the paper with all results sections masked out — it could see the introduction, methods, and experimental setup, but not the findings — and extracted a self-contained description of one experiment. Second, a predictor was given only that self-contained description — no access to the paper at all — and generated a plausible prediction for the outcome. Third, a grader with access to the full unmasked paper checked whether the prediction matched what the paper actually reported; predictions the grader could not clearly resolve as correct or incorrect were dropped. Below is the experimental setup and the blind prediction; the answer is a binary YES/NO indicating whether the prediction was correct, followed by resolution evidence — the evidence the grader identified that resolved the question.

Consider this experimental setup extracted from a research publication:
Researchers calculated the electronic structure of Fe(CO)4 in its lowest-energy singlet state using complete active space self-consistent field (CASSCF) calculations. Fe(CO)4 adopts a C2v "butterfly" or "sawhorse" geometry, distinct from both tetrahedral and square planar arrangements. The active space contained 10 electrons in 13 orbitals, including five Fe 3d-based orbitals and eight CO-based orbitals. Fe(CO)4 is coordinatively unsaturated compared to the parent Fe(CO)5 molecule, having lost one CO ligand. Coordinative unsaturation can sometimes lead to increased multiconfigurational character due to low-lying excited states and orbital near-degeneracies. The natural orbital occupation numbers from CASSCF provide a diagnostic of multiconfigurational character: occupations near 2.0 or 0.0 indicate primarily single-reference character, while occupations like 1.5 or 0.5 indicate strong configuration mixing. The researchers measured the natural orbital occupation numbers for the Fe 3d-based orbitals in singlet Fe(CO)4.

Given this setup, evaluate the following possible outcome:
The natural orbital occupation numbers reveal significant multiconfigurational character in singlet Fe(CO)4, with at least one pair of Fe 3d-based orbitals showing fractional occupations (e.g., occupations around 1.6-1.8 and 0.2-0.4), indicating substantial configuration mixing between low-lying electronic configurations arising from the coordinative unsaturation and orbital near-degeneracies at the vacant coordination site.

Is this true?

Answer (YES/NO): NO